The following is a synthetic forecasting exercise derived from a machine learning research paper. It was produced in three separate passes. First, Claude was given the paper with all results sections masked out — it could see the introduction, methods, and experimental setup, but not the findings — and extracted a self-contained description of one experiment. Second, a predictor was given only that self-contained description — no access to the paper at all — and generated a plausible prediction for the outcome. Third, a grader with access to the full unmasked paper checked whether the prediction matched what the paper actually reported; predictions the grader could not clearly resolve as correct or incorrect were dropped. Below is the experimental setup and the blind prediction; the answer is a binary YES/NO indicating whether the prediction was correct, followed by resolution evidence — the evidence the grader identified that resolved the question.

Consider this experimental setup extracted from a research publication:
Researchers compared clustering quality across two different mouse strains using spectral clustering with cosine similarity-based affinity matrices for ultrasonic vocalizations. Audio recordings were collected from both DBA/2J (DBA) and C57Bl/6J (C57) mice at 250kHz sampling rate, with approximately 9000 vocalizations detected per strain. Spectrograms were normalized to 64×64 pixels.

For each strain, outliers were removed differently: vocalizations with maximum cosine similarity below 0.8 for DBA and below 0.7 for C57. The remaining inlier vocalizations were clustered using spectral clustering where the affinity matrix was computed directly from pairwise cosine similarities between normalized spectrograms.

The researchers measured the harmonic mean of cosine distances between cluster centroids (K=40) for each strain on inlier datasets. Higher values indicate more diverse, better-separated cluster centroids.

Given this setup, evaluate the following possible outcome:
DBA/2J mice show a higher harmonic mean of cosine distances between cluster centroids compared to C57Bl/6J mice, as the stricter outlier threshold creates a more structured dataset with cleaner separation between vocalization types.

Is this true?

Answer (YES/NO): YES